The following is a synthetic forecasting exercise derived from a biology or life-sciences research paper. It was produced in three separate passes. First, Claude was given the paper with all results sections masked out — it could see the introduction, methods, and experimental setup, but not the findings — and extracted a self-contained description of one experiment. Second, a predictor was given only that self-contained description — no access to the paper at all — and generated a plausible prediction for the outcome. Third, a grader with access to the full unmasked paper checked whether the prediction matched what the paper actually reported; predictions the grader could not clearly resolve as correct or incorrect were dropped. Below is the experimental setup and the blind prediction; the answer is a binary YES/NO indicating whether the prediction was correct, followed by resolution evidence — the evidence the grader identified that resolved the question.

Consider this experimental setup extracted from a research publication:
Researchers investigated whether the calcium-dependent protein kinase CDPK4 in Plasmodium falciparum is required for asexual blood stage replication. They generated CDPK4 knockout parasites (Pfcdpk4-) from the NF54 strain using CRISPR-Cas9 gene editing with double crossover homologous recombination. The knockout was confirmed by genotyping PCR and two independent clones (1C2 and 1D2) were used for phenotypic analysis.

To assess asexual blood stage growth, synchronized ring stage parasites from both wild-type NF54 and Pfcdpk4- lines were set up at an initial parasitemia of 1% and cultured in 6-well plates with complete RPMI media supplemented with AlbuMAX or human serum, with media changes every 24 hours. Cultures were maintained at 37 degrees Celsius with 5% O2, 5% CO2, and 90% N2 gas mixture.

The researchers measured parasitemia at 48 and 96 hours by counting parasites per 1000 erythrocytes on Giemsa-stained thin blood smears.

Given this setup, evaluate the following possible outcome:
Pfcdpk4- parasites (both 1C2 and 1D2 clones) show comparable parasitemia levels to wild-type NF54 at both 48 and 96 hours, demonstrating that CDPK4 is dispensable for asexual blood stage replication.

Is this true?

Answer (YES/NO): YES